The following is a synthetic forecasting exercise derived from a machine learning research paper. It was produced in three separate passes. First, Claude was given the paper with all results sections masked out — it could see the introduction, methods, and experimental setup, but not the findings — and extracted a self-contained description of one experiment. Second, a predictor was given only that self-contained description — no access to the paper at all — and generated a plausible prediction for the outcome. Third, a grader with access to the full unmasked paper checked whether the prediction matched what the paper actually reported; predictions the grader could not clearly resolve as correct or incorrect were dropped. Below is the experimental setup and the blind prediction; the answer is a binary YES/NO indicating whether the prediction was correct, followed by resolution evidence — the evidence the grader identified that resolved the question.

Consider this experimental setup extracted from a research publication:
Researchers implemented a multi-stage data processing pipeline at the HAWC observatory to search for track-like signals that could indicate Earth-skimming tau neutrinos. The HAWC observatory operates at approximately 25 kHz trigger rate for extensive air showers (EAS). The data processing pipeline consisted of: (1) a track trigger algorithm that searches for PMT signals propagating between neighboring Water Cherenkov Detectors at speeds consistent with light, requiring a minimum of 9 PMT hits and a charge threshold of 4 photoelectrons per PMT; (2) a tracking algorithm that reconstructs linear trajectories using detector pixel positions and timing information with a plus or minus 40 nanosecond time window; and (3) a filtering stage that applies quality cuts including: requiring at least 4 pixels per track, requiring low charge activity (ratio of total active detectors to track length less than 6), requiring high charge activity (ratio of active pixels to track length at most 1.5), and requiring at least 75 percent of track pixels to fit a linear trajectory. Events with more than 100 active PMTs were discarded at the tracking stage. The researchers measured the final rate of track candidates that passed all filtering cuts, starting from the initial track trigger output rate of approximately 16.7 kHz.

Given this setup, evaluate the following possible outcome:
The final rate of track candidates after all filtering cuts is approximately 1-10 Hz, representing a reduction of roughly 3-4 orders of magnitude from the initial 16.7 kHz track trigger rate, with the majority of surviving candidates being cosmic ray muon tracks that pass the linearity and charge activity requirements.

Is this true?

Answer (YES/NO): NO